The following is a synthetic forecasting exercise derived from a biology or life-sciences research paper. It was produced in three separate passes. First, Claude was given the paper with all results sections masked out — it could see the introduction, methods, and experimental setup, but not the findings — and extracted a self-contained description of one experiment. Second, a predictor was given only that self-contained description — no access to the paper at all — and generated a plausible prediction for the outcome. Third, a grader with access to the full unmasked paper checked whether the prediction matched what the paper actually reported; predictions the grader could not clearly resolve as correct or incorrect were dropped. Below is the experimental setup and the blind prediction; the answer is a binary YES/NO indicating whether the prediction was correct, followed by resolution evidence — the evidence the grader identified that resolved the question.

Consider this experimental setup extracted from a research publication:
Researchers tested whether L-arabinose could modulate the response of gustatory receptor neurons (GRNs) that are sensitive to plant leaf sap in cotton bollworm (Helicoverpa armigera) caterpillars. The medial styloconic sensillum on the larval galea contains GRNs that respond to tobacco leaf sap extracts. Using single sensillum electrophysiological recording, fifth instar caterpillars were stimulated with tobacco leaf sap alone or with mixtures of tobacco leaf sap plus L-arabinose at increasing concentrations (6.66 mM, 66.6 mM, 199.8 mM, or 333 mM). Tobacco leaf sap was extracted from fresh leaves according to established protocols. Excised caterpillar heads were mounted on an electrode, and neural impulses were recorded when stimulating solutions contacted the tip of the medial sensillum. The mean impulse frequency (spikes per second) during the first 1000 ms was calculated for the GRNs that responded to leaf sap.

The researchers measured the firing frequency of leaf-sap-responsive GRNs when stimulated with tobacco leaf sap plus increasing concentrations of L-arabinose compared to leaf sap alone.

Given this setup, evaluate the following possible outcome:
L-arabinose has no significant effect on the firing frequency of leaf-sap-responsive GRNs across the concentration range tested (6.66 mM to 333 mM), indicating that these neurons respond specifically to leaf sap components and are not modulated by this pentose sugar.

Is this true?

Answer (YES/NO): NO